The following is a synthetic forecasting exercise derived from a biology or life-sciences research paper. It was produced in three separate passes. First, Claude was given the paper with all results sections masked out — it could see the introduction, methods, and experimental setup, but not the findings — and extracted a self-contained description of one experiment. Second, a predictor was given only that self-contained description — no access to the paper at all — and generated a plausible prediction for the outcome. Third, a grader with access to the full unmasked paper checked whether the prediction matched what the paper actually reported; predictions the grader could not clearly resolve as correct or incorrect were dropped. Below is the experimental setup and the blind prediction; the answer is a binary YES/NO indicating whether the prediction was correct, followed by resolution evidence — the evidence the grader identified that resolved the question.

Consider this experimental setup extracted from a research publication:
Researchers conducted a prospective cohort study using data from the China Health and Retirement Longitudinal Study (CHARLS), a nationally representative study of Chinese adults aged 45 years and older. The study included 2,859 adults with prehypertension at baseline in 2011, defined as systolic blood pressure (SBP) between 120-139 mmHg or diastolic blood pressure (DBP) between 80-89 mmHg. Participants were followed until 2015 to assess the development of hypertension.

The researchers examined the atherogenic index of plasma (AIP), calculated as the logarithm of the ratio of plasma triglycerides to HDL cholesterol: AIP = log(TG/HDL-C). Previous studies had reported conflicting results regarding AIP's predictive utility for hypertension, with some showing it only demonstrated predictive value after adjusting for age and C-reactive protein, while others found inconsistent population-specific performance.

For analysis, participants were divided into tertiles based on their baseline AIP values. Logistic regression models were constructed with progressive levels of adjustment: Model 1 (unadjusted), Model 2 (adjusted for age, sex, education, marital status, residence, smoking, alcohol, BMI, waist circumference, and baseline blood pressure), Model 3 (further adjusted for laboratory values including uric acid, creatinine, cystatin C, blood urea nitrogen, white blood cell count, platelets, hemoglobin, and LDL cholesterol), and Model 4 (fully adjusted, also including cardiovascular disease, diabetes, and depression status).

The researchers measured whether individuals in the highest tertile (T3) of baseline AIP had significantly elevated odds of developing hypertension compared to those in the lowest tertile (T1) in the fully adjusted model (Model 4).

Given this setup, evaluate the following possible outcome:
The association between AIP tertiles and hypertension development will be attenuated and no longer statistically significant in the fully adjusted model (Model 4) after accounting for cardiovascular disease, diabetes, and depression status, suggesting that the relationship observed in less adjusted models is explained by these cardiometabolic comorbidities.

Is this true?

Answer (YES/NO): NO